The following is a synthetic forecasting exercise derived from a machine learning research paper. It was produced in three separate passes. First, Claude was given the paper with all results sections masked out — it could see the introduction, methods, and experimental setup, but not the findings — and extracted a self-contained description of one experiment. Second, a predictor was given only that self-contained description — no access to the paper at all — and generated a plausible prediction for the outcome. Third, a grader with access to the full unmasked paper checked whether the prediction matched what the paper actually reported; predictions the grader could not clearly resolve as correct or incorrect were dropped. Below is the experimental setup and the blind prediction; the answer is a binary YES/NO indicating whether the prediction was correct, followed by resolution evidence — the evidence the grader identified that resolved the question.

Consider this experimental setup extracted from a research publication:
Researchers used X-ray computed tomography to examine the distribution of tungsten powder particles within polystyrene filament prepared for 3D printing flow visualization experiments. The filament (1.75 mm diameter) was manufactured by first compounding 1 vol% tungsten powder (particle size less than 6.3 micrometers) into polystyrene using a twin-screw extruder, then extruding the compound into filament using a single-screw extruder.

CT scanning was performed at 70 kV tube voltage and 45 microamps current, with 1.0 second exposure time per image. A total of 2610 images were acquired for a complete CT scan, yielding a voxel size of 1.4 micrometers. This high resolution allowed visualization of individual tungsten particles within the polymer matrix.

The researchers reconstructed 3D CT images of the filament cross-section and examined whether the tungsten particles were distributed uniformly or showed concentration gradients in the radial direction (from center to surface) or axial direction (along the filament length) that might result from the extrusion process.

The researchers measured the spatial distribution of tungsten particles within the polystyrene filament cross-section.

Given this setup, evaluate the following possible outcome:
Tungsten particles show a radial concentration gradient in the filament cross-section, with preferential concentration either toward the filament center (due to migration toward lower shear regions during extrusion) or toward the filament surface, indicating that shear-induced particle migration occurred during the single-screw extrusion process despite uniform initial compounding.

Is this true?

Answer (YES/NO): NO